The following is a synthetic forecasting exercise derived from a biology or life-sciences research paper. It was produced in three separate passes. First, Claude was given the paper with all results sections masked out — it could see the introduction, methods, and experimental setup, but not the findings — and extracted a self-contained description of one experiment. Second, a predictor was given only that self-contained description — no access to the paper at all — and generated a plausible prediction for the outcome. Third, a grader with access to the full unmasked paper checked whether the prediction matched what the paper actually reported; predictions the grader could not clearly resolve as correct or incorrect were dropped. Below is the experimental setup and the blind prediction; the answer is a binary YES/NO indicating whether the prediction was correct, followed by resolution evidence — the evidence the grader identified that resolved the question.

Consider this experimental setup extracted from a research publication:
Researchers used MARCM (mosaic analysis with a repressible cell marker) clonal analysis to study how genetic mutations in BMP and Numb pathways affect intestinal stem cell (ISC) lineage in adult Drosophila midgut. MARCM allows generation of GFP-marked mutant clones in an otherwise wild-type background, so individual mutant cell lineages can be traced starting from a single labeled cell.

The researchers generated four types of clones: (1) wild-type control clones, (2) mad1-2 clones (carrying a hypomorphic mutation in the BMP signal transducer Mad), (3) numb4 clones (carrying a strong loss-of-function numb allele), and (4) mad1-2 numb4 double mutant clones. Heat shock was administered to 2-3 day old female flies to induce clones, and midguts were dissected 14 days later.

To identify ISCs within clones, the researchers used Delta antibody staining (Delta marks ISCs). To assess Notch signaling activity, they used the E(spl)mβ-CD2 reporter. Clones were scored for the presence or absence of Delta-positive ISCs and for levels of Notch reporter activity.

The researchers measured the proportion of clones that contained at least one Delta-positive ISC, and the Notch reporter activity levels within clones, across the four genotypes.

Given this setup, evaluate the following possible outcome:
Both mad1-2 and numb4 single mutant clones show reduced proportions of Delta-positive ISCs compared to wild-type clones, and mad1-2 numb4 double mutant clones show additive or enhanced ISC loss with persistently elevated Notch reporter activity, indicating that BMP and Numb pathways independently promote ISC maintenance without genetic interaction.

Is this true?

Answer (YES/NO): NO